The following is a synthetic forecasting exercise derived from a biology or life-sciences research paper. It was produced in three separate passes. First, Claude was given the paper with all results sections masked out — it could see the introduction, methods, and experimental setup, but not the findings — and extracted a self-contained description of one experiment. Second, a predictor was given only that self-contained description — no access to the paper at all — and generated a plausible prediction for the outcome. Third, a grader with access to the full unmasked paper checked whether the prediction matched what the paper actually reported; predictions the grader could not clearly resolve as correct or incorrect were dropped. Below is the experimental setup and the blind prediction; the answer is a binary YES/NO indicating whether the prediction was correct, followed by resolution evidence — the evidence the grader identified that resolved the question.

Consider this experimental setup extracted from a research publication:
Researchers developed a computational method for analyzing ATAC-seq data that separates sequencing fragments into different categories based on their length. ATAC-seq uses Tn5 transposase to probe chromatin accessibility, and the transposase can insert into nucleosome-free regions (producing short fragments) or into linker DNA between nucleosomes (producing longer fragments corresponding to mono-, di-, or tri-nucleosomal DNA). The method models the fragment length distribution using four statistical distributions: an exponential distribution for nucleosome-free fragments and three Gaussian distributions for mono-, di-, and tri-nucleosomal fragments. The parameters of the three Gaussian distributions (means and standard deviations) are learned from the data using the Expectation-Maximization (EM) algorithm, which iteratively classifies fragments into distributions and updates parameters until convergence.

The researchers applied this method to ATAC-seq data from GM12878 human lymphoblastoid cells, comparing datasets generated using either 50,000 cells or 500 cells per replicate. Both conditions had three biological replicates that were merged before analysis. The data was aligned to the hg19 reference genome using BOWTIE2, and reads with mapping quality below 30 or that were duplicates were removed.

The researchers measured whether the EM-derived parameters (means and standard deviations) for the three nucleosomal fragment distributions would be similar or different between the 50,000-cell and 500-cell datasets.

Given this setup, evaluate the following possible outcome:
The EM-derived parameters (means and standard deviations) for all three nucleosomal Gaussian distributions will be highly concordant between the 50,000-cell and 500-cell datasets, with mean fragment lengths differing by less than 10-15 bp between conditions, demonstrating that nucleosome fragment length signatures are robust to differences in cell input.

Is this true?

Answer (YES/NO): YES